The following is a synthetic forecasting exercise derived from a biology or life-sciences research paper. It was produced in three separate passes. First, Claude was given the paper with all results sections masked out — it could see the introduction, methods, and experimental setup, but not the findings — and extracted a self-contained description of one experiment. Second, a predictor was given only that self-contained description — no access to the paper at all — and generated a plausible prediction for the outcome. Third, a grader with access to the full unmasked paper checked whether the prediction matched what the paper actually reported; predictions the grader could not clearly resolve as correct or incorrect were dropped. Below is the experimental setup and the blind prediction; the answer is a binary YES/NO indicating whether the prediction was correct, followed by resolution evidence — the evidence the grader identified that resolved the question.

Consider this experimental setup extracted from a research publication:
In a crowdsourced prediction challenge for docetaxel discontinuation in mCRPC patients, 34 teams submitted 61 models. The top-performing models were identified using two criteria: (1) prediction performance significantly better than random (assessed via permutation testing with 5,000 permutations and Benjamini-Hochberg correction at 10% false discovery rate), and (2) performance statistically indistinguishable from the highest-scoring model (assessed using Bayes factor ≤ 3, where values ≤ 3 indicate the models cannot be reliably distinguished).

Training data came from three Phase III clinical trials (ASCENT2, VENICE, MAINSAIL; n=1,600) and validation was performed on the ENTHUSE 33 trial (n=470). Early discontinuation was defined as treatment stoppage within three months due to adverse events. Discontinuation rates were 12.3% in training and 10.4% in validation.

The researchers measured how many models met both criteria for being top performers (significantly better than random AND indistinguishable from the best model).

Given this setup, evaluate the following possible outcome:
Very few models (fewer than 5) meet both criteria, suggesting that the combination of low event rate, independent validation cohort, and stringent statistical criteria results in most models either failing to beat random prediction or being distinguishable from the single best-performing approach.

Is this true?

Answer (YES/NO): NO